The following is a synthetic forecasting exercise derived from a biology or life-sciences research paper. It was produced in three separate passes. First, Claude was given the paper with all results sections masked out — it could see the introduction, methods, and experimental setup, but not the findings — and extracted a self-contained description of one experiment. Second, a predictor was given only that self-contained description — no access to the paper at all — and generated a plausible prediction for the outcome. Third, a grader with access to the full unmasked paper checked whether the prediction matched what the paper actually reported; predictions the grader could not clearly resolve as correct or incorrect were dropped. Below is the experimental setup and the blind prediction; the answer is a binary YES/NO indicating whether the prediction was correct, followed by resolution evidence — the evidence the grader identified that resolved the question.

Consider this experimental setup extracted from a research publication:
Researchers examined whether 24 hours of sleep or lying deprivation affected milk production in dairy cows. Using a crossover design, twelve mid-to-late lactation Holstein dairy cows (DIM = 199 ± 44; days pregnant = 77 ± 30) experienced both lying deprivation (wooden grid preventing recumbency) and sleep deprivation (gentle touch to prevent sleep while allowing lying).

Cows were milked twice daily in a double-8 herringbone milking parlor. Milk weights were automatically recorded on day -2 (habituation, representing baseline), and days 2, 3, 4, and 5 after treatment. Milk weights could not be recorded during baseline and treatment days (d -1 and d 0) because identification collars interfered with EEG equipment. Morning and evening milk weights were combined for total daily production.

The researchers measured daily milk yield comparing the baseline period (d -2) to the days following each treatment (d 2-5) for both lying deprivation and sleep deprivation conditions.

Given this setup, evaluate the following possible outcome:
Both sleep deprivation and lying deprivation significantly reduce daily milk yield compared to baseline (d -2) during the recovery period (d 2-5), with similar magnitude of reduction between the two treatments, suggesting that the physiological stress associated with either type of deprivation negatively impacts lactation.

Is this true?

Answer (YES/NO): NO